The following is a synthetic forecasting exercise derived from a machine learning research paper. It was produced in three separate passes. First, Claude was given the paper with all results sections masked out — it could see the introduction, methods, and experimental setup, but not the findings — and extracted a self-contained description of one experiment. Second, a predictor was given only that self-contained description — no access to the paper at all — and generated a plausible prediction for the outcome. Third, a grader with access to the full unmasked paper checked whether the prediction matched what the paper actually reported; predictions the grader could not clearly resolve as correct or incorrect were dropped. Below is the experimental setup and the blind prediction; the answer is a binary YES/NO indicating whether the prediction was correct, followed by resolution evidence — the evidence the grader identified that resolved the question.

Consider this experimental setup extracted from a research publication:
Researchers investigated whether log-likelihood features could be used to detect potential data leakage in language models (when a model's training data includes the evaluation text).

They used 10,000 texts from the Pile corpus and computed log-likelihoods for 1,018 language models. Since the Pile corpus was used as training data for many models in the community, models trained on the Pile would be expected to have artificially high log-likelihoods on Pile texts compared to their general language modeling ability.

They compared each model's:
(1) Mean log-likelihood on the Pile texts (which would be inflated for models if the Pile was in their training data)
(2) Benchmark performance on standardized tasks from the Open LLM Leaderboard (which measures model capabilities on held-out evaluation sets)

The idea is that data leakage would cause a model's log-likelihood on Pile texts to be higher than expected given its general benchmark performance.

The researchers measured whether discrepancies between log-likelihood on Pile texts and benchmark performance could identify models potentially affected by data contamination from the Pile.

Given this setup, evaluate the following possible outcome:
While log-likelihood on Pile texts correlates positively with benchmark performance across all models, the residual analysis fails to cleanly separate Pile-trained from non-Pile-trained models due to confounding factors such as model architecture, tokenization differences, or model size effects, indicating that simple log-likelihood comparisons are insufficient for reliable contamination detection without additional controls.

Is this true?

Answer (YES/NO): NO